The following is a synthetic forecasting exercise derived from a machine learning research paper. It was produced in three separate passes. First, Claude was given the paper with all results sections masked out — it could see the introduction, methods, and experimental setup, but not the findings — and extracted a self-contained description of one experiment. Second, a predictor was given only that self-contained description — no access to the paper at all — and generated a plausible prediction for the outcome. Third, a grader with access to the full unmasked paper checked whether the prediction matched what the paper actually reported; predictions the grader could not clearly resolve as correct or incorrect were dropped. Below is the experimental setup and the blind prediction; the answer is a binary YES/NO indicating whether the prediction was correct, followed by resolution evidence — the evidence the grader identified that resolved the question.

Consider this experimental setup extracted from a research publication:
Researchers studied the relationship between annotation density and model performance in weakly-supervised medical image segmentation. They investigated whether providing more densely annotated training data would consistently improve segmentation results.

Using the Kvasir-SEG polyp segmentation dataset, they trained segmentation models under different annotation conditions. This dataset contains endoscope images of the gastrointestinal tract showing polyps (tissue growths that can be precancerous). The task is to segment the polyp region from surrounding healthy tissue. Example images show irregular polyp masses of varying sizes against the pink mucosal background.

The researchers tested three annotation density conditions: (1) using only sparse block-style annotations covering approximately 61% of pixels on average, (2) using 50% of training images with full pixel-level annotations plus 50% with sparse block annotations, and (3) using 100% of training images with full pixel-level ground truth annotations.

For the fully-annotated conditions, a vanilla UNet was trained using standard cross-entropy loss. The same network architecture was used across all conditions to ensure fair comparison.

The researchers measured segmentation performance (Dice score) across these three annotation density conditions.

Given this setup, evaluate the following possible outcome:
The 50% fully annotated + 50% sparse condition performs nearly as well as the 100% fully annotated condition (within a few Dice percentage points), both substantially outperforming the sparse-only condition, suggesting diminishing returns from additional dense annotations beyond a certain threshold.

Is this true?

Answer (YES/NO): YES